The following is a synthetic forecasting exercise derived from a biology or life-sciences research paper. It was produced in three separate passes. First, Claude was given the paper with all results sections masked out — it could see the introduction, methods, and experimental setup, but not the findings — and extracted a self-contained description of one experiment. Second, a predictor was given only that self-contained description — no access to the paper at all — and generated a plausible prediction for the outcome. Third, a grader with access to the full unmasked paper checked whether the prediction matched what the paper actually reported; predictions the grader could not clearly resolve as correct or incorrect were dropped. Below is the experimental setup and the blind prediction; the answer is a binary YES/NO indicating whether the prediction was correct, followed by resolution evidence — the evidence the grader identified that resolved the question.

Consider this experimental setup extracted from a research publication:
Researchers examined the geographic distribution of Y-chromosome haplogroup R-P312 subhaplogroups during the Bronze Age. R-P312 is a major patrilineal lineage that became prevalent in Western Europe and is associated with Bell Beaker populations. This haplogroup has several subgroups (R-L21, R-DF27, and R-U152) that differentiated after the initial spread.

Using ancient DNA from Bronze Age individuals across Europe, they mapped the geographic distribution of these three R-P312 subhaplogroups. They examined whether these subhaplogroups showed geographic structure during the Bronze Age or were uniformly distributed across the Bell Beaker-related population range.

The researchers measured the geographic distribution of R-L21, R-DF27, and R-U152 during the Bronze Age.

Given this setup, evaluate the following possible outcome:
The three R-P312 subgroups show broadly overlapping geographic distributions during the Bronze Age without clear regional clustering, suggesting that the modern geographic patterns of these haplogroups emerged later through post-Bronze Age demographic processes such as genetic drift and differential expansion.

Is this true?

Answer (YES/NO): NO